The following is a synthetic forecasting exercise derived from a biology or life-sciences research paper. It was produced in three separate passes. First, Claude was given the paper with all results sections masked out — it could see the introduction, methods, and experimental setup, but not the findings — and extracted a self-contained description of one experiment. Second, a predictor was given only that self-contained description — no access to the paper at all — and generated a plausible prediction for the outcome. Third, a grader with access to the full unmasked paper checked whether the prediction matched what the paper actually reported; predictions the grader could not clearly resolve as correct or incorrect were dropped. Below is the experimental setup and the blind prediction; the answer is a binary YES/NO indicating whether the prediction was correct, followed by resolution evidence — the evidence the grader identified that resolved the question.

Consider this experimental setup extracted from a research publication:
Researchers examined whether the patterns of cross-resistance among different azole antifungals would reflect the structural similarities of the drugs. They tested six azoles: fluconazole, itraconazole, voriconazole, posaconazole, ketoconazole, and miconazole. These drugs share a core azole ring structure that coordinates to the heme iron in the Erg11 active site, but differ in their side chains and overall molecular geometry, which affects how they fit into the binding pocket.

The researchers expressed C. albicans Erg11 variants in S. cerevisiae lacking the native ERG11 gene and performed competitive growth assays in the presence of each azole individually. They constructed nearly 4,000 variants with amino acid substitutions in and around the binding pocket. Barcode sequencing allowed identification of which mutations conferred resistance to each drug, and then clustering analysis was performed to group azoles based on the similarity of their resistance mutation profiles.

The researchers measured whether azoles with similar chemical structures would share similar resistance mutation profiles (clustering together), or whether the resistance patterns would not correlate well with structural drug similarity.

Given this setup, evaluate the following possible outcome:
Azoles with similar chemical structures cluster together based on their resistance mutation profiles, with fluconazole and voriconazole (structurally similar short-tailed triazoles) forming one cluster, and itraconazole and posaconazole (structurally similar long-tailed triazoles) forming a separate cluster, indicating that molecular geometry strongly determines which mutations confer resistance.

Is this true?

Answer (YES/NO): NO